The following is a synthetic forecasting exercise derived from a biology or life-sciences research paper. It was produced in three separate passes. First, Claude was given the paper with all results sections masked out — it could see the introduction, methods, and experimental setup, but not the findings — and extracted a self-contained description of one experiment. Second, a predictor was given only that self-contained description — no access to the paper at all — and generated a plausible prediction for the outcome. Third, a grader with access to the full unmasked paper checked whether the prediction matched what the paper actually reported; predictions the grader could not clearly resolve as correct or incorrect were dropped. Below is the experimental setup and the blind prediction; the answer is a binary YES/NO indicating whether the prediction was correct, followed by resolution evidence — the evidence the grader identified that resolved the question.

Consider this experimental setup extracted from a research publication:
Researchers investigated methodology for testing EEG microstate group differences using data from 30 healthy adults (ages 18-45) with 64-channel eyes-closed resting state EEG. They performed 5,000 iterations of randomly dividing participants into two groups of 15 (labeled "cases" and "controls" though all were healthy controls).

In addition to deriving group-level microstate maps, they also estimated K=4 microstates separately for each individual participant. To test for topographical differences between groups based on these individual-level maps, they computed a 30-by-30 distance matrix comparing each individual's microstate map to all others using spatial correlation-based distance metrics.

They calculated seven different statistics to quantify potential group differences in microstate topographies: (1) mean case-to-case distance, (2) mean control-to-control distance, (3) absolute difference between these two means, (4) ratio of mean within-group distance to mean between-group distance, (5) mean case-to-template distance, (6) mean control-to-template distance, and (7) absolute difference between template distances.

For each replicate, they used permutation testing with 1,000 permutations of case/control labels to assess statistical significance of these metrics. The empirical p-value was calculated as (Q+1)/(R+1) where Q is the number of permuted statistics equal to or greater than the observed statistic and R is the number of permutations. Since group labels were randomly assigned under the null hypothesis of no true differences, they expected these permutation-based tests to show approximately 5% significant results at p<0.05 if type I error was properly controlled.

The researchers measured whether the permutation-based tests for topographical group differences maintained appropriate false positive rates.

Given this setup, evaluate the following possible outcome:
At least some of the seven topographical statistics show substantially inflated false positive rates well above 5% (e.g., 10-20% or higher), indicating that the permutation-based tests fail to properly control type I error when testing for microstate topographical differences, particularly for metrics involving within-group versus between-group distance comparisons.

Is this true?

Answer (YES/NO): NO